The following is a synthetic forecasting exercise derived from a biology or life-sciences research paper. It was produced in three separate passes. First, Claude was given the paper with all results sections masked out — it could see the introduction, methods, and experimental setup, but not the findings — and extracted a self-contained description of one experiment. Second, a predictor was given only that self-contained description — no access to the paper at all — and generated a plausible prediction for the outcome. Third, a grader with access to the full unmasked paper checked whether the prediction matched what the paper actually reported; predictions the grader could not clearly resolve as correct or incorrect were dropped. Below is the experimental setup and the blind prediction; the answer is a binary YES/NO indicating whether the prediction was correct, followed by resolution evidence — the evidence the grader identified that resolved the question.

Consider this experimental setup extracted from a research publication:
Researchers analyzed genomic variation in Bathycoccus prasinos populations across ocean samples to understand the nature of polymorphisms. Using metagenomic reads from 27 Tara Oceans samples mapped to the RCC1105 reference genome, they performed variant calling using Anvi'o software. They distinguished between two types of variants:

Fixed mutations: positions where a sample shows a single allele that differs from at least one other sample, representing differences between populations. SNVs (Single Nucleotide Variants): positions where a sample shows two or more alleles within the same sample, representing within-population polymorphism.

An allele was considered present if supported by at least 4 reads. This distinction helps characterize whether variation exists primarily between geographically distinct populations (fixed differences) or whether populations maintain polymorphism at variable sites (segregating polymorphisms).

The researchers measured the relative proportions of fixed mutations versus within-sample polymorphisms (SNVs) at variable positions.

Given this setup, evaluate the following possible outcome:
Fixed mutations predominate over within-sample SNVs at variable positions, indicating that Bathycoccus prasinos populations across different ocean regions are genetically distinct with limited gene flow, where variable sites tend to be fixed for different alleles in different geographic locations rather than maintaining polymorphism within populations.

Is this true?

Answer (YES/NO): NO